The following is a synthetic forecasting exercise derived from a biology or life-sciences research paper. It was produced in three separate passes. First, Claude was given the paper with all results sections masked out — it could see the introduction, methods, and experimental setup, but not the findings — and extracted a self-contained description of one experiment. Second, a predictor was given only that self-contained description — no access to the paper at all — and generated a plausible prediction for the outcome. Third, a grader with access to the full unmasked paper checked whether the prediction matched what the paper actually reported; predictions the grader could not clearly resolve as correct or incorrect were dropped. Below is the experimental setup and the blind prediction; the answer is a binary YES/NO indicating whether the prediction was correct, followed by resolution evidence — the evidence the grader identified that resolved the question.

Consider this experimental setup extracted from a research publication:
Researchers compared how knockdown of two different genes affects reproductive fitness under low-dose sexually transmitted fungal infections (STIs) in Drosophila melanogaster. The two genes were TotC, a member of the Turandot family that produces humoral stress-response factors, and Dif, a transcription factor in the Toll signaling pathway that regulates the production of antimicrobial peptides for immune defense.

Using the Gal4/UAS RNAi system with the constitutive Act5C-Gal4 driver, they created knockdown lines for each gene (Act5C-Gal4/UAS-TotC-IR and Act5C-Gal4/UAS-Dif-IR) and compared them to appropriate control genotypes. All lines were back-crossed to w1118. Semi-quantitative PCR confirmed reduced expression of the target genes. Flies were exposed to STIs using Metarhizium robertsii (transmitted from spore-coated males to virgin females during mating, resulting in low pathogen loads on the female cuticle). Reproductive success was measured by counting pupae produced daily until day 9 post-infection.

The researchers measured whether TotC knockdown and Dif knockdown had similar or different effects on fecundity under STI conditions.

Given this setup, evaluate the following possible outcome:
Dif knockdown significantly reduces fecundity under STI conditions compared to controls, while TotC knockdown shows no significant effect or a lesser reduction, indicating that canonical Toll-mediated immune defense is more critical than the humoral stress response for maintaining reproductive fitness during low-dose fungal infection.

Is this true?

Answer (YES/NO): NO